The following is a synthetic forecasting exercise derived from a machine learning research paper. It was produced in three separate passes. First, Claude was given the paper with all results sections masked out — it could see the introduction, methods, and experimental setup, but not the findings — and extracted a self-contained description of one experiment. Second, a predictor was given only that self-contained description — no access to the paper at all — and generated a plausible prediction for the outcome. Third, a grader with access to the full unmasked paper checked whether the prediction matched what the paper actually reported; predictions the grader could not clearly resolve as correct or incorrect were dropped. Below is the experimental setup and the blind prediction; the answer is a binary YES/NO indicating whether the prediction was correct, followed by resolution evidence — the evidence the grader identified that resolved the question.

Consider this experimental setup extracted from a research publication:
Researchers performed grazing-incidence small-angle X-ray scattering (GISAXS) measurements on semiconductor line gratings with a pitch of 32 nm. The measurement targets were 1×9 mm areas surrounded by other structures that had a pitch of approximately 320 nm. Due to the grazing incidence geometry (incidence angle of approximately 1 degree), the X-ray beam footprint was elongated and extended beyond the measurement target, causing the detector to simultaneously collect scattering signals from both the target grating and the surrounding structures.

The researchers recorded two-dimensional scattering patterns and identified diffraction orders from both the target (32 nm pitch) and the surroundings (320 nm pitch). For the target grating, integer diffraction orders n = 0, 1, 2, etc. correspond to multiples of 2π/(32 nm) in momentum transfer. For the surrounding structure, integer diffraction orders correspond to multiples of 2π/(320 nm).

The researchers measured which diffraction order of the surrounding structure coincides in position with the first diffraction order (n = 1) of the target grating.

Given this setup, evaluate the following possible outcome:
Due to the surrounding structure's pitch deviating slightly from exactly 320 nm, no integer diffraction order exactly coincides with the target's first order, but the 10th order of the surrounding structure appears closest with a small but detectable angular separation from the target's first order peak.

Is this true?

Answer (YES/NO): NO